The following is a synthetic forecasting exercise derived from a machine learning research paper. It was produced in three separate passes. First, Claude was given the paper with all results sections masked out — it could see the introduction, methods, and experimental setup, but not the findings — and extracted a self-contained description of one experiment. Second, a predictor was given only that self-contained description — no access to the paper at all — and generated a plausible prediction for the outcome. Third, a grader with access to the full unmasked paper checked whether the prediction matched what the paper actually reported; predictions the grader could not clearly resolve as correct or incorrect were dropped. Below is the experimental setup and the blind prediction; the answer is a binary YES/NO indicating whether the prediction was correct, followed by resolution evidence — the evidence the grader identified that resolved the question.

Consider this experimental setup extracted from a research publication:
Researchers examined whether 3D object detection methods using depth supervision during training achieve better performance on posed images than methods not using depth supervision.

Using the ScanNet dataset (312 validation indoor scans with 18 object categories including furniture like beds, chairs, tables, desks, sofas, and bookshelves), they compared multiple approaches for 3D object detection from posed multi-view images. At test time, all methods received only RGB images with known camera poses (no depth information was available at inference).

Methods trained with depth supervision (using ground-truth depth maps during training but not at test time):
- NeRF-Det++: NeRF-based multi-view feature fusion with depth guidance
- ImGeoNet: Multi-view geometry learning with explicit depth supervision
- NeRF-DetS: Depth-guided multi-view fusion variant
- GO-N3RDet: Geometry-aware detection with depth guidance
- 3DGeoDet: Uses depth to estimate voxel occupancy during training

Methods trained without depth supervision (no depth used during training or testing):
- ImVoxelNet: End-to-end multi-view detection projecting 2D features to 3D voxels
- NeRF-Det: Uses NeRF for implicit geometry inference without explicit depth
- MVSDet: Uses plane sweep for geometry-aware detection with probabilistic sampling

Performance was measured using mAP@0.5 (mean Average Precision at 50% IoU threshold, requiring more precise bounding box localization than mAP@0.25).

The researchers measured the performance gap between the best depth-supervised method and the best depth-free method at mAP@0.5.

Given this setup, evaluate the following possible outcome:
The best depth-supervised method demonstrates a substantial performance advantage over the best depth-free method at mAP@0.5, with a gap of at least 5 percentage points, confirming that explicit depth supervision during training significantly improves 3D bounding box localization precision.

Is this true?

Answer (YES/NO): NO